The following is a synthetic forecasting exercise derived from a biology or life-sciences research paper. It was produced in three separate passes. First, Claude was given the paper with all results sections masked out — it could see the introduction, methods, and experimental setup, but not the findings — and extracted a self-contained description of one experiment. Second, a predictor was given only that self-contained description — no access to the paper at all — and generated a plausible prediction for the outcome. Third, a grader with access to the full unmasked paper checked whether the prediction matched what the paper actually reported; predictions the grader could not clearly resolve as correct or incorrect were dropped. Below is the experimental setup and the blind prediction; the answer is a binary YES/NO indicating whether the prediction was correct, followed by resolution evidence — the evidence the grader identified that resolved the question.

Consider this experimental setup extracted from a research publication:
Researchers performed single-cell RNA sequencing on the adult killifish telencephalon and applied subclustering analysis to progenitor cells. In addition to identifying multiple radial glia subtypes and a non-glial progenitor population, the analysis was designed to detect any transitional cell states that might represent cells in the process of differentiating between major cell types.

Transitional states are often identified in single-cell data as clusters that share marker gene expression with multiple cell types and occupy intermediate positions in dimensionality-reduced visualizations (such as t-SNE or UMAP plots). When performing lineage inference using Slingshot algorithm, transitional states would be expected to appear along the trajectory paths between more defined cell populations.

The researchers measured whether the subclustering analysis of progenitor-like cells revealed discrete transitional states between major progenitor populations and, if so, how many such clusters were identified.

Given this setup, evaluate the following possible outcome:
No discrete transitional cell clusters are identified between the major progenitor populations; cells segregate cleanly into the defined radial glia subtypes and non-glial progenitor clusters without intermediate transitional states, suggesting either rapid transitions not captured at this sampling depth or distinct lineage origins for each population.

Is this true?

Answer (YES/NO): NO